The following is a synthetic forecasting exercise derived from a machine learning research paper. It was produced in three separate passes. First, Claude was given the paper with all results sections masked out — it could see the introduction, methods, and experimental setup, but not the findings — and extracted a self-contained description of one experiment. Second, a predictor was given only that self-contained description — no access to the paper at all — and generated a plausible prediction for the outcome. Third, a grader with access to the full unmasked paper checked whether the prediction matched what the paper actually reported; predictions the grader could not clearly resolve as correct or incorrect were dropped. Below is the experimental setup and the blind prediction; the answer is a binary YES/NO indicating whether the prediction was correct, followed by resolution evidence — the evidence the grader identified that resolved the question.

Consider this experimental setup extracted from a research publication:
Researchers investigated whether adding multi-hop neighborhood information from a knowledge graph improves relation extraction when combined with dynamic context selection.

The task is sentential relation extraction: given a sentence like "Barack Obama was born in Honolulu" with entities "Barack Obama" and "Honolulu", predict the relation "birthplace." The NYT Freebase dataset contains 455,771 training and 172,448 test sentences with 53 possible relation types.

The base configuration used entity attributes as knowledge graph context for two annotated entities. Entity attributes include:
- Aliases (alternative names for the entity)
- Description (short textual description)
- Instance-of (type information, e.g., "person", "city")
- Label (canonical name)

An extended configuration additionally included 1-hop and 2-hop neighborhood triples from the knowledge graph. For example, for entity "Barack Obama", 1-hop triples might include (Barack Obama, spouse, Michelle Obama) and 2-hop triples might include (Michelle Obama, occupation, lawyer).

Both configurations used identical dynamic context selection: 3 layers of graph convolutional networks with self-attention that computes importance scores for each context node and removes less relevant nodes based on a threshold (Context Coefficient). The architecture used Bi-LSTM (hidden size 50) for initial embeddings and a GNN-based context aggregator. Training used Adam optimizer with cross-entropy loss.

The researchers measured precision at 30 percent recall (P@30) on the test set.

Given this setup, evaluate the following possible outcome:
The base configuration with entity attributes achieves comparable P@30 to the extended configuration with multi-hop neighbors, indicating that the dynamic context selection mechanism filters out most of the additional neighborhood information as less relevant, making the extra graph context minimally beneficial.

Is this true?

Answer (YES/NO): NO